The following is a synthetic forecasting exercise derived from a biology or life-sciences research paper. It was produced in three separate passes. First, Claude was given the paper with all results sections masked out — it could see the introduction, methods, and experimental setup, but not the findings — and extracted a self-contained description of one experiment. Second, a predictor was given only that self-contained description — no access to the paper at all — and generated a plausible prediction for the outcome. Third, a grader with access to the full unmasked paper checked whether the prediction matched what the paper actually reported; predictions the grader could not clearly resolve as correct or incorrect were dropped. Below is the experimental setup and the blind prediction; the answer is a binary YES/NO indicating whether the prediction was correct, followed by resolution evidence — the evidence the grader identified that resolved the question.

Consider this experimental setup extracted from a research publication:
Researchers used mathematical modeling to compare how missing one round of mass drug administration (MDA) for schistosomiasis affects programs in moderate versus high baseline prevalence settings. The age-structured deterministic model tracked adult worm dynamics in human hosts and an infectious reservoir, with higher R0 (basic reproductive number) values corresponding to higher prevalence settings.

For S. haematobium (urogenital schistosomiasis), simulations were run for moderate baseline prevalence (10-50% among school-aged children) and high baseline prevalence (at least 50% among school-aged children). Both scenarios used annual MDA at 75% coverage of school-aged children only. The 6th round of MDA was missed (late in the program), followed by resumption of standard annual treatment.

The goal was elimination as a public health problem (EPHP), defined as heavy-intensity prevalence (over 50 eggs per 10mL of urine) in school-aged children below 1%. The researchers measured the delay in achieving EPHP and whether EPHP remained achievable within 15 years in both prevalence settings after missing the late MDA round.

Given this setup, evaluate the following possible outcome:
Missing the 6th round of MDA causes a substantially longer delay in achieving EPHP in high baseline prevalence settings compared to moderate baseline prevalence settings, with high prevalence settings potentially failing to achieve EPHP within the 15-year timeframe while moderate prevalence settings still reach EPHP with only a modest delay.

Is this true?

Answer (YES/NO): NO